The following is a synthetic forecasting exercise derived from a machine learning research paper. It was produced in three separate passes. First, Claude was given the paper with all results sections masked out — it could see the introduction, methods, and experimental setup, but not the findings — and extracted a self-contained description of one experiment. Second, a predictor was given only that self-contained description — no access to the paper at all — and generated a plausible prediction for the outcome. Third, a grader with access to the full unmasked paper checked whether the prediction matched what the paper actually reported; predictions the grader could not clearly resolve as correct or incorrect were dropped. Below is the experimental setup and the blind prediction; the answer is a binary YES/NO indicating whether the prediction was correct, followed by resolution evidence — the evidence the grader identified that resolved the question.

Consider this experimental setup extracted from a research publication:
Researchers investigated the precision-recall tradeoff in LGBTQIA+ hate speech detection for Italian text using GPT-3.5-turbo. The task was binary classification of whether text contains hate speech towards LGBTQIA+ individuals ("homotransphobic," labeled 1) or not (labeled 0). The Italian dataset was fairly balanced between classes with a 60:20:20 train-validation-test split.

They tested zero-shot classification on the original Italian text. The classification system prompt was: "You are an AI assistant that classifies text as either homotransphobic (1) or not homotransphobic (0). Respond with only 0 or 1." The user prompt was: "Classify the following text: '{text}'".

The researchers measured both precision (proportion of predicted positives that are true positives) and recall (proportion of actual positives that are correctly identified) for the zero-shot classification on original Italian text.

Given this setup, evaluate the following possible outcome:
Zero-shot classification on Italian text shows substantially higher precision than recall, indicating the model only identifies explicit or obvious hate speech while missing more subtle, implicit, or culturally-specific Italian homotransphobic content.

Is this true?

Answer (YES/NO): NO